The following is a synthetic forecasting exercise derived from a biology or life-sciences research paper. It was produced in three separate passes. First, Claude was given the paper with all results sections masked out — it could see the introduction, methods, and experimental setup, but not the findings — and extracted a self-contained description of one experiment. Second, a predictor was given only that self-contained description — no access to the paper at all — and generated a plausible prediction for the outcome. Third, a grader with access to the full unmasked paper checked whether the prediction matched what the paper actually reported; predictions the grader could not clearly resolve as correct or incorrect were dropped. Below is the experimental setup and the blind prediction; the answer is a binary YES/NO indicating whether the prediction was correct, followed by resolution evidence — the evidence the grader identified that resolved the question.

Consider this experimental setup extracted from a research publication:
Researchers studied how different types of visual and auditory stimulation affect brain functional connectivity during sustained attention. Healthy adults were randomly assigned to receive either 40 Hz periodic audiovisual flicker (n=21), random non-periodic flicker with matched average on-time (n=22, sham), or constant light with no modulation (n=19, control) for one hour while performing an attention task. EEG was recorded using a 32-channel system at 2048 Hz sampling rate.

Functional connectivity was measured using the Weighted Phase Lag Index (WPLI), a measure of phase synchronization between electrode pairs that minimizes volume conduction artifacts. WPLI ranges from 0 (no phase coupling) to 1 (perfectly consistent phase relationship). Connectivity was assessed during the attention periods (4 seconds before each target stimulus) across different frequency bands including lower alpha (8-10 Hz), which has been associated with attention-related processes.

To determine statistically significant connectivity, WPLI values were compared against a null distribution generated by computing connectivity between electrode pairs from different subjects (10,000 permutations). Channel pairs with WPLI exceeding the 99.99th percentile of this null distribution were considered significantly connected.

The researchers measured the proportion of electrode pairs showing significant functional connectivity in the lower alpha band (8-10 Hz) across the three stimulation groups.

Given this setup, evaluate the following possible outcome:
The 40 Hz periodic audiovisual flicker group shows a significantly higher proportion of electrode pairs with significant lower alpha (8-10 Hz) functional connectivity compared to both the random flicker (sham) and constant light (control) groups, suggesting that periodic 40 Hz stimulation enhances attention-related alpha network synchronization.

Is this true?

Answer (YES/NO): YES